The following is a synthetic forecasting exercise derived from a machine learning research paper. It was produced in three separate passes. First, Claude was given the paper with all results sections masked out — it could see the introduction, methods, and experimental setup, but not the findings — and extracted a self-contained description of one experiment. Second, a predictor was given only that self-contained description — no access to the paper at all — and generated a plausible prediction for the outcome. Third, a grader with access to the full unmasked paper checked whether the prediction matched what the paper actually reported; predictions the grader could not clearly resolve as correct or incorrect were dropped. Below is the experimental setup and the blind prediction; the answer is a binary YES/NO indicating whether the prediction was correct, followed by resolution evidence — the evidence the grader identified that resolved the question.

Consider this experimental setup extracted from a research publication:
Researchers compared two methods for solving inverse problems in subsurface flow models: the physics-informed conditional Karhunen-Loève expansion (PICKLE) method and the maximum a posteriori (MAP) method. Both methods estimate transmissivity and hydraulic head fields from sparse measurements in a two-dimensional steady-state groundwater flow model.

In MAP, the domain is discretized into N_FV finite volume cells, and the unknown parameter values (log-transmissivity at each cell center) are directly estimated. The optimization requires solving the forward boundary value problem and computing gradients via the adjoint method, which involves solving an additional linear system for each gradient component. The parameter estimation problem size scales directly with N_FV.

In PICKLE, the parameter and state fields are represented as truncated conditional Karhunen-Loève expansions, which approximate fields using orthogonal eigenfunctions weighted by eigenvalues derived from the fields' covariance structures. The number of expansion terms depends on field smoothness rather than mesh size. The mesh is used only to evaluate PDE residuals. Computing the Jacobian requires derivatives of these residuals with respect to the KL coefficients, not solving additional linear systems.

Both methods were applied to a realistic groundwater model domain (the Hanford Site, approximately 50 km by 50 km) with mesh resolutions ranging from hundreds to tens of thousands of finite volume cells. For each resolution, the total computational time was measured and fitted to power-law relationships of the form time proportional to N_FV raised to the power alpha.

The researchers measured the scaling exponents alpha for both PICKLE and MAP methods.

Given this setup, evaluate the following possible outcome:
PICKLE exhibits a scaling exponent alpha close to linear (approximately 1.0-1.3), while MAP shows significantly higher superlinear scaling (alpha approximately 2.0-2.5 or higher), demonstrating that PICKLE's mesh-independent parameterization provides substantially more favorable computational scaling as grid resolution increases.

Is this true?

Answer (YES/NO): NO